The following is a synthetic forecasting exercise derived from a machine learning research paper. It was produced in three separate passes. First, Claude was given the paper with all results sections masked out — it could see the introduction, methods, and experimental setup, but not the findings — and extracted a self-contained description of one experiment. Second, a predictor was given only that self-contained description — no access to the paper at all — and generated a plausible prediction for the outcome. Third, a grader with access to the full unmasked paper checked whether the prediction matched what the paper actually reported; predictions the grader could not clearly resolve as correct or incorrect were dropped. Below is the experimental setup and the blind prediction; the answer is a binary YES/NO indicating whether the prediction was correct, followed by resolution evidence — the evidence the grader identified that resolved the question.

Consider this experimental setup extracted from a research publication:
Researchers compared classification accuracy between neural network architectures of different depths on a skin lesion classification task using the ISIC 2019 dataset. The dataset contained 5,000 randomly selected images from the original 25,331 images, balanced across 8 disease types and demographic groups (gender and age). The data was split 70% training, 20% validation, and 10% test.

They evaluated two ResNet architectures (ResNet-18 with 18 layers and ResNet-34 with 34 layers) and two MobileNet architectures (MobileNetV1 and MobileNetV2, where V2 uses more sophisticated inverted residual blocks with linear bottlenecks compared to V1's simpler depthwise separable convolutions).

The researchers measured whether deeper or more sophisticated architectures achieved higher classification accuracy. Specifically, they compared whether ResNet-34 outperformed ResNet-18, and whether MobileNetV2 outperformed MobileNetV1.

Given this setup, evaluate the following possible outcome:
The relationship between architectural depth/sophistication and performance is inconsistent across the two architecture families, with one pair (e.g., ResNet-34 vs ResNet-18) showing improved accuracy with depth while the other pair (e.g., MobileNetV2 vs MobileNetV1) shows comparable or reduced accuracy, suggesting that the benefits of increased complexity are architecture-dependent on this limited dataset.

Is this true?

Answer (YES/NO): NO